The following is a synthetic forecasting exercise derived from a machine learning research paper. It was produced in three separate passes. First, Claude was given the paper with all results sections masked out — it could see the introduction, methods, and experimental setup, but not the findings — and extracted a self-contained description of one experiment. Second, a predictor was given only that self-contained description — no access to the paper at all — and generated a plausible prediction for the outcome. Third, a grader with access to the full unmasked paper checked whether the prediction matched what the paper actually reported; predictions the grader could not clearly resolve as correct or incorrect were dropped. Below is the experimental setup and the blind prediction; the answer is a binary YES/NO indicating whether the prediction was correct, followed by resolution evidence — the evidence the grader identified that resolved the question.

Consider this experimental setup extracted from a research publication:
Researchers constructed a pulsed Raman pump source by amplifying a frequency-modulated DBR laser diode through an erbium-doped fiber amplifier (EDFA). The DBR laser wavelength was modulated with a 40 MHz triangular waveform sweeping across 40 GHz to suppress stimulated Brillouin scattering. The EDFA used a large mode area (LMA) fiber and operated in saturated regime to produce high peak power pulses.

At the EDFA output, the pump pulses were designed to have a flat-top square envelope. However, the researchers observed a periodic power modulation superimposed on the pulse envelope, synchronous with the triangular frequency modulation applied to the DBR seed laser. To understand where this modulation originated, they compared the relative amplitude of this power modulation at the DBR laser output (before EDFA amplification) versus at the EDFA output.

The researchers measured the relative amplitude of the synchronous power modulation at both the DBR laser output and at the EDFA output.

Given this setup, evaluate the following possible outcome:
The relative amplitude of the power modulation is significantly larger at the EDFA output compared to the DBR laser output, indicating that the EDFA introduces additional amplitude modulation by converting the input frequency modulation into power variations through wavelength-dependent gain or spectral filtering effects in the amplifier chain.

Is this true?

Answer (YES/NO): YES